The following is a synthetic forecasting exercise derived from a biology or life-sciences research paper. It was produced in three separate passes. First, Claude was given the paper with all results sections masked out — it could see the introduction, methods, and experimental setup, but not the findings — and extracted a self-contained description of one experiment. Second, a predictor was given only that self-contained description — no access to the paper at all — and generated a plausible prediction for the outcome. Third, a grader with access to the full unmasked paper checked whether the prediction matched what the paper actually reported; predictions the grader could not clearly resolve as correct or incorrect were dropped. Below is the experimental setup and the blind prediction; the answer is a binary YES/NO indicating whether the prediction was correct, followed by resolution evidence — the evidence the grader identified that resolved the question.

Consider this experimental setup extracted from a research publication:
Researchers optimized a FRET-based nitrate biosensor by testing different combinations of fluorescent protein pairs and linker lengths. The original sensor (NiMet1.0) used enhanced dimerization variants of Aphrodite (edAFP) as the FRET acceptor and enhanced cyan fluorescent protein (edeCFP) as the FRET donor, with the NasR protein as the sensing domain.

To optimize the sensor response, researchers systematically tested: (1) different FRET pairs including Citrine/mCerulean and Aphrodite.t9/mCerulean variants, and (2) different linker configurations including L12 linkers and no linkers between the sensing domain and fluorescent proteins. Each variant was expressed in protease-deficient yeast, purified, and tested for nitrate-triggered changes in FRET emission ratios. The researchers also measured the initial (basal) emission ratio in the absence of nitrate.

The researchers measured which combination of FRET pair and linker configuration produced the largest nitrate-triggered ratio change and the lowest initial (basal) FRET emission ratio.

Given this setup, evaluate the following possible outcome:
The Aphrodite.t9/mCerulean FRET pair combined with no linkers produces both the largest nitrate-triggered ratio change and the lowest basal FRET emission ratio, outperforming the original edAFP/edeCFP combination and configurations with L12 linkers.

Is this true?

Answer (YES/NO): YES